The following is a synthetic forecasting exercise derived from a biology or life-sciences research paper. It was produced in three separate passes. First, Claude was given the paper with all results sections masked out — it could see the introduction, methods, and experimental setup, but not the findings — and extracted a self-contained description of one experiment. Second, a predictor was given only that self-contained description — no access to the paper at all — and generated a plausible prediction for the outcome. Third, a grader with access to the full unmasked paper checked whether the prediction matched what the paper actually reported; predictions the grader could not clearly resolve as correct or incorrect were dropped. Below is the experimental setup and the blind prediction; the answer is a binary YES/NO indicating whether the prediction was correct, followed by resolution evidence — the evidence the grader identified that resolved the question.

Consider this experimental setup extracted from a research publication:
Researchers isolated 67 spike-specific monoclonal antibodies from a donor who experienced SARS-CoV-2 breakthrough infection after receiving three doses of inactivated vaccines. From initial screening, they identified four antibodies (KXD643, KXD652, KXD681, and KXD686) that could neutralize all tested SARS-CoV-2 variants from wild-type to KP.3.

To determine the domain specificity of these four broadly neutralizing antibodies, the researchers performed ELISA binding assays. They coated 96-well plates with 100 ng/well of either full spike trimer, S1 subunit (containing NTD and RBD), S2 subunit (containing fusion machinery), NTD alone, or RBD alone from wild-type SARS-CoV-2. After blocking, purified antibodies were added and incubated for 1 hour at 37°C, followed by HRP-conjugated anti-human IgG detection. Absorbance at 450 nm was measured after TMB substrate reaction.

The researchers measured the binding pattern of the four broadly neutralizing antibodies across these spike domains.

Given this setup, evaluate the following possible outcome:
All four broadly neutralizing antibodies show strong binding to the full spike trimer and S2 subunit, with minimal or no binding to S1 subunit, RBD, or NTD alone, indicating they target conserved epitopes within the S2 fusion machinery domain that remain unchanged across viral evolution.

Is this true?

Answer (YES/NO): NO